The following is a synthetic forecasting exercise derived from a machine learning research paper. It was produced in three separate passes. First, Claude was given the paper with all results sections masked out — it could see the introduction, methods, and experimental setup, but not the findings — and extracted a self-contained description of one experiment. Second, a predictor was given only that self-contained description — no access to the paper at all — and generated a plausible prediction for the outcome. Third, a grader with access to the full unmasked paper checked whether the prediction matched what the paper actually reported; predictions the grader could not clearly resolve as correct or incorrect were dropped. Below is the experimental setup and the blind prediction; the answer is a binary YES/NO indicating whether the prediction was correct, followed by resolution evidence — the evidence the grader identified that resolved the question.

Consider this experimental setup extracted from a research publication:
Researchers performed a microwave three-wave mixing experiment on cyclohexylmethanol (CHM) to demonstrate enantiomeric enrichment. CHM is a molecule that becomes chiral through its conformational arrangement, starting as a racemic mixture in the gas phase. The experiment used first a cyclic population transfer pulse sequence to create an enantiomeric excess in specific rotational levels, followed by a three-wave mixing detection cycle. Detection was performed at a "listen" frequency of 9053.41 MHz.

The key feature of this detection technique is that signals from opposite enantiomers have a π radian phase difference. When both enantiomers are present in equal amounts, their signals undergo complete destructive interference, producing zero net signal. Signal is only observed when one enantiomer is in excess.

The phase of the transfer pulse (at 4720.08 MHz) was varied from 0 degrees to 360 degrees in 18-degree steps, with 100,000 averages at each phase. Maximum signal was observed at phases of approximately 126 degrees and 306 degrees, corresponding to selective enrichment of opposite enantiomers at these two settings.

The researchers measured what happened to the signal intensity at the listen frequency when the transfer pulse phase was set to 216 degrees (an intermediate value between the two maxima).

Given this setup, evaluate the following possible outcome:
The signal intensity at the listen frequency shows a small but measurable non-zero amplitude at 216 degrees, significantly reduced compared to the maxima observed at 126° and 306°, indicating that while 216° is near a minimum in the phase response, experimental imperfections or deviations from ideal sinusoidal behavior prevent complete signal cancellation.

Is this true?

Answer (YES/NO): NO